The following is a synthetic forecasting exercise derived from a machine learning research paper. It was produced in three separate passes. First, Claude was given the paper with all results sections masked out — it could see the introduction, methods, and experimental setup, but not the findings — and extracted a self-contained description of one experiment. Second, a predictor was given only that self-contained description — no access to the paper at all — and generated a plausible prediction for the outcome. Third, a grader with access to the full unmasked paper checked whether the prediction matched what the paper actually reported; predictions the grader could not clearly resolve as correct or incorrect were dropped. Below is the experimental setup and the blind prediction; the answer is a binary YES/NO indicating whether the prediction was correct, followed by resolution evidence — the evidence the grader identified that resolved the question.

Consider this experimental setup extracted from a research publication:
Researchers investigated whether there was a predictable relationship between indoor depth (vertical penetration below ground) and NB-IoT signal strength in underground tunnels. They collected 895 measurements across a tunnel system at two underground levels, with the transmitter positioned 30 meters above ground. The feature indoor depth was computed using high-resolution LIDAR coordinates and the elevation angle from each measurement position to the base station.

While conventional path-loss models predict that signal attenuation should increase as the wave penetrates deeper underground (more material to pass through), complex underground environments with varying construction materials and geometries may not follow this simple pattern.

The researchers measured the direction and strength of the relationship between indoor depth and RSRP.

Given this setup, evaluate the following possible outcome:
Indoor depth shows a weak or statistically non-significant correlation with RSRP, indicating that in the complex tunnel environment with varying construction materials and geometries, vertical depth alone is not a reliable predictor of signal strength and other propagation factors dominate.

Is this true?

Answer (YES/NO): YES